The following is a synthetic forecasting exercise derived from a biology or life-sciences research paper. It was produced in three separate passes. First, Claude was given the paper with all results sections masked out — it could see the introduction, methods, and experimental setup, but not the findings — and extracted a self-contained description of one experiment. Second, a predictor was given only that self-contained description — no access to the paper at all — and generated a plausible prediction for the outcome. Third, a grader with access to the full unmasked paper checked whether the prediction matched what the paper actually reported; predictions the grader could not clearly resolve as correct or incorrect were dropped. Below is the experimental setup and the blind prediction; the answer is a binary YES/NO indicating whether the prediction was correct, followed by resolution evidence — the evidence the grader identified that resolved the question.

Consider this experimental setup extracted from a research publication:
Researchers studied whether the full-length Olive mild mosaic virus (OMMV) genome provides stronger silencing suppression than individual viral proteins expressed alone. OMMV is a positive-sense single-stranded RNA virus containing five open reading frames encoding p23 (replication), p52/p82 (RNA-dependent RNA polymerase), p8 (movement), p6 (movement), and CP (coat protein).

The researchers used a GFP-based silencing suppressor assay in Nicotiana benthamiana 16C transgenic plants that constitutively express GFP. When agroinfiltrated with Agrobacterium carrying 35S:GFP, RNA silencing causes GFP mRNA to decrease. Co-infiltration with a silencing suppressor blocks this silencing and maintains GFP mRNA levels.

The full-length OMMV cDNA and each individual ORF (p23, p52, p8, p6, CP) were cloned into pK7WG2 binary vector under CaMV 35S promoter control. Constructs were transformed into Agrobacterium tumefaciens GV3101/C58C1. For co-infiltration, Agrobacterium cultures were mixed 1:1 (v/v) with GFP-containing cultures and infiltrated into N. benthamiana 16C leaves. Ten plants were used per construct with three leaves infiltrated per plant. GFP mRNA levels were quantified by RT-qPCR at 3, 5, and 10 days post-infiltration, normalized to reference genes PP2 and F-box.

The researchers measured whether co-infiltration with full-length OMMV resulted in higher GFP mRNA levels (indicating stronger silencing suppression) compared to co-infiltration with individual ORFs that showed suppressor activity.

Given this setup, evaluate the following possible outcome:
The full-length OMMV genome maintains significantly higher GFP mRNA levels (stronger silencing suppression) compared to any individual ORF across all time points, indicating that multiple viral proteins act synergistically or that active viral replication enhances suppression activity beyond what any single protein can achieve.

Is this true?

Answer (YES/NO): YES